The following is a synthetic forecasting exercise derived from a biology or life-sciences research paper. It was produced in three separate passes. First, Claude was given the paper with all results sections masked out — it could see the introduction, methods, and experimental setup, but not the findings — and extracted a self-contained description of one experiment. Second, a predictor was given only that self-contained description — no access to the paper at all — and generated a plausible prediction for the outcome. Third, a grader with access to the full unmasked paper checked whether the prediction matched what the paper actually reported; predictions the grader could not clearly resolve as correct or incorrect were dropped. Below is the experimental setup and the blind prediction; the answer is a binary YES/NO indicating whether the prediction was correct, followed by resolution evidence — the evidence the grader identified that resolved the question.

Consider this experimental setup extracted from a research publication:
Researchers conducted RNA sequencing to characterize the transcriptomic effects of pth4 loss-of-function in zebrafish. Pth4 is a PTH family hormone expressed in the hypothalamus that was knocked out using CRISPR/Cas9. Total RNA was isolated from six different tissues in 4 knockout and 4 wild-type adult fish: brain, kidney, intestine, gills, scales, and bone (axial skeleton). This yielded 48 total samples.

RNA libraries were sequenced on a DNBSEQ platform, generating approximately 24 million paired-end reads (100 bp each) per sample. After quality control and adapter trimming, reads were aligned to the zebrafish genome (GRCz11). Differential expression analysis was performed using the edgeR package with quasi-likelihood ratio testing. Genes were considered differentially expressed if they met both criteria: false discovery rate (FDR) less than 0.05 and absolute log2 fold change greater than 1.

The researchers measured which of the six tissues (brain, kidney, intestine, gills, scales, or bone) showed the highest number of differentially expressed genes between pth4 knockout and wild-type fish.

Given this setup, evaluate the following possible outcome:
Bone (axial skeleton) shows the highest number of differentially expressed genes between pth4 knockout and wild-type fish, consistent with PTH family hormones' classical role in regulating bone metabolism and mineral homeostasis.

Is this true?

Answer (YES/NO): NO